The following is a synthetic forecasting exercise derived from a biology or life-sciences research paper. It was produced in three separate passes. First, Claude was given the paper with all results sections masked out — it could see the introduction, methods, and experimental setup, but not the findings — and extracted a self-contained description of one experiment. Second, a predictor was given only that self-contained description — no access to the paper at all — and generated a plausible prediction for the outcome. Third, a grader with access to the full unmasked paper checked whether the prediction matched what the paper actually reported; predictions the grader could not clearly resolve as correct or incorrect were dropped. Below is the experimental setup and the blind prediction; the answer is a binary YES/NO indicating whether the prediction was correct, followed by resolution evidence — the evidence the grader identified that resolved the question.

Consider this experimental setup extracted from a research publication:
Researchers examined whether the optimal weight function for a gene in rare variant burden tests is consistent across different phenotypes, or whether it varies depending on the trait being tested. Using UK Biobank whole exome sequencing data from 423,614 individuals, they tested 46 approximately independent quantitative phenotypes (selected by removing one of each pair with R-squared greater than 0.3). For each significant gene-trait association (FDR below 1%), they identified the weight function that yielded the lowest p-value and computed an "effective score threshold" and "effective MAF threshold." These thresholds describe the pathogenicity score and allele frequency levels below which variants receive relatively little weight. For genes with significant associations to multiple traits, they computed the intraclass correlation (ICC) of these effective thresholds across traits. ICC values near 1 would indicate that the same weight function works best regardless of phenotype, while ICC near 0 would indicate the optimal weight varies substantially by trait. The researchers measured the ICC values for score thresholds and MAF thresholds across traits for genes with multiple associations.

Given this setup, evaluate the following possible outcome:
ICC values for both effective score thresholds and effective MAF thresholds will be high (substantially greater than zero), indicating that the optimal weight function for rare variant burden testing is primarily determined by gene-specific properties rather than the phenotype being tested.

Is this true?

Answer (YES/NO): YES